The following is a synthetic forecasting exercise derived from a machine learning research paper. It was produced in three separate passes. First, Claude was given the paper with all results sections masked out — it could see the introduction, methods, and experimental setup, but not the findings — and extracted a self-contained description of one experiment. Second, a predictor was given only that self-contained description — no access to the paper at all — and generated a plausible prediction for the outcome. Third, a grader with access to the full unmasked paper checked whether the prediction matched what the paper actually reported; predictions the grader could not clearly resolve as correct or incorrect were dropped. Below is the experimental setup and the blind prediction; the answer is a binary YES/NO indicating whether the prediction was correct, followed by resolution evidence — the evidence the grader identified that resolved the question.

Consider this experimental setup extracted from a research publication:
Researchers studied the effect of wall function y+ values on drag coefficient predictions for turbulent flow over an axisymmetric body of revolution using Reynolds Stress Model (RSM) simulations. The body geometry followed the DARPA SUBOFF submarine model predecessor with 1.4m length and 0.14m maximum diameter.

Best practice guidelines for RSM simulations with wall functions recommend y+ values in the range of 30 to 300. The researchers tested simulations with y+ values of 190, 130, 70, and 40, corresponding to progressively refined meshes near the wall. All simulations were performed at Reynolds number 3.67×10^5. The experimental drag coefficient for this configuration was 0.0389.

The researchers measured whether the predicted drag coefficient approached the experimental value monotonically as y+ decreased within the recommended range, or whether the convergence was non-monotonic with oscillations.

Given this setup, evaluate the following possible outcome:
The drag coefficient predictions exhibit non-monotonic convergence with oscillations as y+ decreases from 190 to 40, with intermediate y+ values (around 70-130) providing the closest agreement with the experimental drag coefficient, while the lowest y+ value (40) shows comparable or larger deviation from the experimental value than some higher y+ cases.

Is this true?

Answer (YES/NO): NO